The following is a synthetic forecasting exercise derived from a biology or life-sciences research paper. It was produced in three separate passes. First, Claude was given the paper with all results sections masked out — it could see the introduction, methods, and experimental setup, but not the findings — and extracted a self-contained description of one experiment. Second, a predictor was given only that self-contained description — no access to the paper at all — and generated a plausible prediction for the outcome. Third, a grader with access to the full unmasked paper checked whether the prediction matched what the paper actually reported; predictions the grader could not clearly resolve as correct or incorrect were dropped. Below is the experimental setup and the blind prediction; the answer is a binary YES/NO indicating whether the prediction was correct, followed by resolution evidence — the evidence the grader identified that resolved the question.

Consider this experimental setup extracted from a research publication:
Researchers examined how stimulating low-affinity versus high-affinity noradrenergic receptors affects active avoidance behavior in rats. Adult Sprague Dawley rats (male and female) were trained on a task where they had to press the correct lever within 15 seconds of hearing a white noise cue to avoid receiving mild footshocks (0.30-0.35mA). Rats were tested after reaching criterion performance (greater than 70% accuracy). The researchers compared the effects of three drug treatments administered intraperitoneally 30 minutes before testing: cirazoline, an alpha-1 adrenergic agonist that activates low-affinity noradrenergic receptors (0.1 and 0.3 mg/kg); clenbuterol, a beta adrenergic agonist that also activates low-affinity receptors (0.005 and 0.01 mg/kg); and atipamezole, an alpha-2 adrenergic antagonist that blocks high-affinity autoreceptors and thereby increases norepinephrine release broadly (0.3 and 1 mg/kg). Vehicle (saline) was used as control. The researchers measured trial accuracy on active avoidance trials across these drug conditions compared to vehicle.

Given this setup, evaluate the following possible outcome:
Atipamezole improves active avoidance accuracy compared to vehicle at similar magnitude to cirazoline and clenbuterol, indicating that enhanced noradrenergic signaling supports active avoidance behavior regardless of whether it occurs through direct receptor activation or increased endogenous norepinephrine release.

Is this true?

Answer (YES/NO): NO